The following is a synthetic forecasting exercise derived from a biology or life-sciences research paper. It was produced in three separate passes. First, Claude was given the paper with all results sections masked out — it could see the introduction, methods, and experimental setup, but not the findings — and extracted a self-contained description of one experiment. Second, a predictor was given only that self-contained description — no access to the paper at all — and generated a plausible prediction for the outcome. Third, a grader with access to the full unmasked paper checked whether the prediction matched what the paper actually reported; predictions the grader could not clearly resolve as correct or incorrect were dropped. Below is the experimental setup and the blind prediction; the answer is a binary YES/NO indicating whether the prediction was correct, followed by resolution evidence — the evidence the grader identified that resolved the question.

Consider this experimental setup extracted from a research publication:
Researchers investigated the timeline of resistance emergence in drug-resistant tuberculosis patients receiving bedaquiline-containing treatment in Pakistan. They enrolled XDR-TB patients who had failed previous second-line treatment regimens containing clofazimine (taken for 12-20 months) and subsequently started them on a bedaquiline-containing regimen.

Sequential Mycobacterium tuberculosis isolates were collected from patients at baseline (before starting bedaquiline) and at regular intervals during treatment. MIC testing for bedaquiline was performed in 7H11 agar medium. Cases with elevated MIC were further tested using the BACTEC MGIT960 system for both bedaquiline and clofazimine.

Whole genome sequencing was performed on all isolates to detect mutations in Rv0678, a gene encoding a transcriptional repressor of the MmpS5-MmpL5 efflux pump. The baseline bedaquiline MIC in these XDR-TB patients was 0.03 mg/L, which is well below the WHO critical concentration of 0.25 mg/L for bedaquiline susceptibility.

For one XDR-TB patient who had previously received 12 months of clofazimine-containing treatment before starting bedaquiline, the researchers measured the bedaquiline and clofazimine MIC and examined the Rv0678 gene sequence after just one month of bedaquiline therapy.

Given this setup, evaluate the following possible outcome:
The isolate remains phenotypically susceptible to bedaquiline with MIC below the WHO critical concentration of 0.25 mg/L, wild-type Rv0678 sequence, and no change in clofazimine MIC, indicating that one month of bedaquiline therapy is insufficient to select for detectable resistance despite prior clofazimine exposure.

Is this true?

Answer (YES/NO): NO